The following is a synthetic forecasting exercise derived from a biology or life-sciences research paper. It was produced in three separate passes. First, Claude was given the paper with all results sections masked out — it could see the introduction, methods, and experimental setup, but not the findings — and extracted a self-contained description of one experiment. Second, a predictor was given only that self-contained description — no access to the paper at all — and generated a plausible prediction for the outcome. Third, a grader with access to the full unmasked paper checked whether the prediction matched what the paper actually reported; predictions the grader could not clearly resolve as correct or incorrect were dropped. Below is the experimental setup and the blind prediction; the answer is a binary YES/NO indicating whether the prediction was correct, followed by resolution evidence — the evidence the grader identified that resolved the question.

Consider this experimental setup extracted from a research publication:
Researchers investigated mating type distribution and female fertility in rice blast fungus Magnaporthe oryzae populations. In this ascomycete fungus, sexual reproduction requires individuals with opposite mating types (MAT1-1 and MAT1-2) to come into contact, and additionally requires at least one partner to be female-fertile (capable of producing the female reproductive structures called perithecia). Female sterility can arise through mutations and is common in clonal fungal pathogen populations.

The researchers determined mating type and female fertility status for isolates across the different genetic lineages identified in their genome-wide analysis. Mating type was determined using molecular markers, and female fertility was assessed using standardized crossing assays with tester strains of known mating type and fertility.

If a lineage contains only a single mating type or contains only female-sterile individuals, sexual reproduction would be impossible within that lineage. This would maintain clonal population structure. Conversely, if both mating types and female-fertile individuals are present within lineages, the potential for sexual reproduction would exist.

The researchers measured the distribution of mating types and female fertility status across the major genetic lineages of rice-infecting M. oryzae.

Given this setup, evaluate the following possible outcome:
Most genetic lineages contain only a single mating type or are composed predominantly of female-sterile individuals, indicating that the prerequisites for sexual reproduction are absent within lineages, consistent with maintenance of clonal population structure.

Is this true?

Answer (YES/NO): YES